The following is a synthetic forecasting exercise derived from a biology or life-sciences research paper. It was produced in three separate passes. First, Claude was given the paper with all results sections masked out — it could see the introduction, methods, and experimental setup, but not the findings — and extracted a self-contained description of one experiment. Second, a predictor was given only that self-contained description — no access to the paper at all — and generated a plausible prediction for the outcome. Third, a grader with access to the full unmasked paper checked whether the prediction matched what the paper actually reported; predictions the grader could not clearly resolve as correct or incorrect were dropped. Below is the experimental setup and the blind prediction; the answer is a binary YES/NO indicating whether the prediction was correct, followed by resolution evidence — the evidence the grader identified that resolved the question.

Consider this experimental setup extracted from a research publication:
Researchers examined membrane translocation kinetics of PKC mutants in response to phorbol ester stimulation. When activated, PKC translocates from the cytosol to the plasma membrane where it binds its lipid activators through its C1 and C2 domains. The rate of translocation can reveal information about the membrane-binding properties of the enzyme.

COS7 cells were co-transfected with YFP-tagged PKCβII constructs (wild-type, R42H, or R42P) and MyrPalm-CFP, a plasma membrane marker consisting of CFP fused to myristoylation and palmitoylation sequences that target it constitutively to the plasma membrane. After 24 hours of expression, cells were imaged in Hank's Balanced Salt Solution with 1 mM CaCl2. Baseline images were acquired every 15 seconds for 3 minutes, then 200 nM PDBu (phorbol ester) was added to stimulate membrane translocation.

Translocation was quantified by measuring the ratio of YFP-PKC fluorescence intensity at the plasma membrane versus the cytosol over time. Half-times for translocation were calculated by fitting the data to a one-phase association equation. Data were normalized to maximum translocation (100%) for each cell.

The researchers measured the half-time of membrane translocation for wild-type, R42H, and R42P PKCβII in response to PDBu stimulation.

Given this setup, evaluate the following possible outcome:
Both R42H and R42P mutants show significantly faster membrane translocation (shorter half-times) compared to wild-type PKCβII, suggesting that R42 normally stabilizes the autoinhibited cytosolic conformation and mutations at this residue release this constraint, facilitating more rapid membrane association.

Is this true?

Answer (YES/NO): YES